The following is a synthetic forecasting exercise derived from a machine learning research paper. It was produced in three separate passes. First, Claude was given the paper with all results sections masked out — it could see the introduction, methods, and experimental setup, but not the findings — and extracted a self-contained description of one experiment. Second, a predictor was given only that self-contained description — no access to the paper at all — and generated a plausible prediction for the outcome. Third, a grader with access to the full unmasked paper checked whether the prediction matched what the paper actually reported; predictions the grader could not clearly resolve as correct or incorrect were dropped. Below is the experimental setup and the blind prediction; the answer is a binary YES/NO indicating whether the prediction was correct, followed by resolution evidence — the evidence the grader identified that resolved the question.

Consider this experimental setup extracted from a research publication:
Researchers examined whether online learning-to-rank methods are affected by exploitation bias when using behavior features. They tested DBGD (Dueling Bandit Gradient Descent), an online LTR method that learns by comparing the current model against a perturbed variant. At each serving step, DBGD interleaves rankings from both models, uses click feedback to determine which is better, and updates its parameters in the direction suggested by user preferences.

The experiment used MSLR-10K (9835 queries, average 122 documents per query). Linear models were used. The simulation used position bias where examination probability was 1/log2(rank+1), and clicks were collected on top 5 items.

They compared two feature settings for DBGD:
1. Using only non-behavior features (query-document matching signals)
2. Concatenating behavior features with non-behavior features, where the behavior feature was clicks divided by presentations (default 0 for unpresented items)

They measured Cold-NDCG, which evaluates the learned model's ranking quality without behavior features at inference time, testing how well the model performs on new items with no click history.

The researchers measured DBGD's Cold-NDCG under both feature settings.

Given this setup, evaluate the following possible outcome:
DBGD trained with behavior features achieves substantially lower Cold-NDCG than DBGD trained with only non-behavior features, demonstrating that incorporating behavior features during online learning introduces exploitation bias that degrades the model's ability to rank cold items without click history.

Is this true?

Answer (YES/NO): YES